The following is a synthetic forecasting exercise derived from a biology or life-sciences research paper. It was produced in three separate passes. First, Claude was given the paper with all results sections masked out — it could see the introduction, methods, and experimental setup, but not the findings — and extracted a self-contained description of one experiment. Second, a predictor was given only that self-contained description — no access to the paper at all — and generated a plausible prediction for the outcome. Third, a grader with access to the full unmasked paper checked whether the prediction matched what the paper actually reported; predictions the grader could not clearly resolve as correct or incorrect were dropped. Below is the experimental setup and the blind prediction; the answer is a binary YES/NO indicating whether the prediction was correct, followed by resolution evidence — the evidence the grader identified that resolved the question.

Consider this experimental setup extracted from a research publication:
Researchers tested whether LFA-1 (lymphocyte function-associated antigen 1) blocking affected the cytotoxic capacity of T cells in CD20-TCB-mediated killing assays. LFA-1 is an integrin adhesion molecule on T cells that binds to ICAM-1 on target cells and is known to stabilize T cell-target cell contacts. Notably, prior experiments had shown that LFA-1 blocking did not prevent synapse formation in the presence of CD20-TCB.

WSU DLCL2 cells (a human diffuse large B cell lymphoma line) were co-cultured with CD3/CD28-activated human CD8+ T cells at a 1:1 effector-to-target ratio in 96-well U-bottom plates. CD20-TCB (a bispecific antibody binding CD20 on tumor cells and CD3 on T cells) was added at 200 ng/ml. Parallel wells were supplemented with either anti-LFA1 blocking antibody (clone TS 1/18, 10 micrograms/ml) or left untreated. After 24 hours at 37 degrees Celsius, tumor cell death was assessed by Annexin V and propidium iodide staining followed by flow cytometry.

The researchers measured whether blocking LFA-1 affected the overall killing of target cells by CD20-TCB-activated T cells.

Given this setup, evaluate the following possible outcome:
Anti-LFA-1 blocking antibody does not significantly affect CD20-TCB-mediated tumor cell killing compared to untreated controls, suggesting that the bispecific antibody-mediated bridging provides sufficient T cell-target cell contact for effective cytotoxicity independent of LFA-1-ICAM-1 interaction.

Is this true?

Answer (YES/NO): YES